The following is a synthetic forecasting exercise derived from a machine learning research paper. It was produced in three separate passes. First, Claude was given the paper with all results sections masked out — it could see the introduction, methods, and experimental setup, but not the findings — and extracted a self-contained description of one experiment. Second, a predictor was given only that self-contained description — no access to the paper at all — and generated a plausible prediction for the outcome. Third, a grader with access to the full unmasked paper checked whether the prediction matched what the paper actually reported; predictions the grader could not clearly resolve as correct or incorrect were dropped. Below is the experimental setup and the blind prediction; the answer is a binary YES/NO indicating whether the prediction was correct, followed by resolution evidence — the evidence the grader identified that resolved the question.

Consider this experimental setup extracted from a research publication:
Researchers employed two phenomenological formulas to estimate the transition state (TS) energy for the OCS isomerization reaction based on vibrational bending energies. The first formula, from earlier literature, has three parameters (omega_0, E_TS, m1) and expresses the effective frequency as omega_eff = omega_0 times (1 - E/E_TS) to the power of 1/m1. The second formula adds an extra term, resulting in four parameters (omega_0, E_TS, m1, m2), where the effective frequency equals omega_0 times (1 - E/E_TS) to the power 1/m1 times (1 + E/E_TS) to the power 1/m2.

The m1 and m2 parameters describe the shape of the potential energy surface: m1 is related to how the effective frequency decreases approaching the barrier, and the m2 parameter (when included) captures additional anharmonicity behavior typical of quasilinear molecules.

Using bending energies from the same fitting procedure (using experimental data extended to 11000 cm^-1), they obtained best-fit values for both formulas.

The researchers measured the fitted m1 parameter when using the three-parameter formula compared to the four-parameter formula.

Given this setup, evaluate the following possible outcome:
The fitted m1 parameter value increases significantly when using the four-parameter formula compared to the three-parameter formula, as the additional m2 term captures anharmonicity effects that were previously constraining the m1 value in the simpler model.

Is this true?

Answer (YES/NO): NO